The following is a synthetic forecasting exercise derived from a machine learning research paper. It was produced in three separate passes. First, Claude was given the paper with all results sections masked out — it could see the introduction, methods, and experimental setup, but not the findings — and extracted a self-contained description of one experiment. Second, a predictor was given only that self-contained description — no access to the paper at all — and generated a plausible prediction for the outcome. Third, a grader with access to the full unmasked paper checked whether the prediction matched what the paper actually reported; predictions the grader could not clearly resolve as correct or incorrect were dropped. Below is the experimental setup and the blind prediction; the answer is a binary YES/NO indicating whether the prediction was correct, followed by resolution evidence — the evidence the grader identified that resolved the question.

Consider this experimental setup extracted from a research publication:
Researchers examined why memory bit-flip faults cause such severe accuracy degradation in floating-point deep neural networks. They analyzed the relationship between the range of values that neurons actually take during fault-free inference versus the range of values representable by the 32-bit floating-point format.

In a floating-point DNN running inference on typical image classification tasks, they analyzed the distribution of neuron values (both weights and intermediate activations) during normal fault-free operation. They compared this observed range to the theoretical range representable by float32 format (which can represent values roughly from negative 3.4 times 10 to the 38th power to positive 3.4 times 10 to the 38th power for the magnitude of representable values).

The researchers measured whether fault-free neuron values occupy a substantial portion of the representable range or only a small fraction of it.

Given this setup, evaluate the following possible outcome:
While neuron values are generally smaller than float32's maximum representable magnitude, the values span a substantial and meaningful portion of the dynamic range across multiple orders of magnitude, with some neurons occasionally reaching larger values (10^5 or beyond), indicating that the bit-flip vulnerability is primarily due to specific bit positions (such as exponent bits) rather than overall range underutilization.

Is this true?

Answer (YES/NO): NO